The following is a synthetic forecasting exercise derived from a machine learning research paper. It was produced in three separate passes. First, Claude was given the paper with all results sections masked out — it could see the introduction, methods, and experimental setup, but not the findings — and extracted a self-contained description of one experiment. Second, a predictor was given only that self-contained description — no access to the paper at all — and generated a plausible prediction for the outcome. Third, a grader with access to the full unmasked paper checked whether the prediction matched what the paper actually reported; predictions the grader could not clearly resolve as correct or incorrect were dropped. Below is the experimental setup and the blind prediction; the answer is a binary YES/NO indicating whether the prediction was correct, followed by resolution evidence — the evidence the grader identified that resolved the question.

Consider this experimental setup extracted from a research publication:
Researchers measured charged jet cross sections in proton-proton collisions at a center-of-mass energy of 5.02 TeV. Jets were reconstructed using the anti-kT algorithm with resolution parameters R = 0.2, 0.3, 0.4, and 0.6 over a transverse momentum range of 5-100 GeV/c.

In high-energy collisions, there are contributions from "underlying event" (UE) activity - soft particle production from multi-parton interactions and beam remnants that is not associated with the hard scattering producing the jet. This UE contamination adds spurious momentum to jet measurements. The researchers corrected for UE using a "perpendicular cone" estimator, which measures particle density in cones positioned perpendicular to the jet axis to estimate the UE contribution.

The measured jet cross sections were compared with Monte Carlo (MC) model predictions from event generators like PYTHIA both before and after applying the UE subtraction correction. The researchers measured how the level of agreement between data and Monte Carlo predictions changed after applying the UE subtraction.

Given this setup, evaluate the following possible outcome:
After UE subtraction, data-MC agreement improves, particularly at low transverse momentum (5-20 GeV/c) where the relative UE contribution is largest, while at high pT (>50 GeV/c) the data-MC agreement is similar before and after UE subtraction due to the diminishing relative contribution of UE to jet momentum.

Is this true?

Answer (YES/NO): NO